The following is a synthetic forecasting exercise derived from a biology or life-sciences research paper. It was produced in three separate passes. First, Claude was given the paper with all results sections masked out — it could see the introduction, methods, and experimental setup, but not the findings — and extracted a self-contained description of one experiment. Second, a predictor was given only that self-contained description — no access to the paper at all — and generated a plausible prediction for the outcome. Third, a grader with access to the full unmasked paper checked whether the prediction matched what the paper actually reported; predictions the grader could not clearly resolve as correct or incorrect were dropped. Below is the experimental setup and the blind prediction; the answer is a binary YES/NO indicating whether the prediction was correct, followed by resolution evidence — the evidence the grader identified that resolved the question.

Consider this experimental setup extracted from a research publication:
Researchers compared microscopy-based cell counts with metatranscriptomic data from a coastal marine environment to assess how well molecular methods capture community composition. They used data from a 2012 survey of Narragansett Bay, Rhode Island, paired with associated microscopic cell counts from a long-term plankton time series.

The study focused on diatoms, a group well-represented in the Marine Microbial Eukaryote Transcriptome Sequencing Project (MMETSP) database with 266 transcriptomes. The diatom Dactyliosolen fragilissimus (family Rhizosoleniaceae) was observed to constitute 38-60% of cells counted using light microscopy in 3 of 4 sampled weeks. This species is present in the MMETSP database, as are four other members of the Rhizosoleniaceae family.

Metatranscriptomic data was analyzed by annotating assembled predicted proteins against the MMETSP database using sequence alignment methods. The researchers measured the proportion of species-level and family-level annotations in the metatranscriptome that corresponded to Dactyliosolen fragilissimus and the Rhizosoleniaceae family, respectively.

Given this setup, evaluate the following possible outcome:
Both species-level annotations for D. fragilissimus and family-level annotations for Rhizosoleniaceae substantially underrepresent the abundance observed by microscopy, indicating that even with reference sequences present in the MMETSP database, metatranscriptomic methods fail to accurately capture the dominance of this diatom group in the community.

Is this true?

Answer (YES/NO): YES